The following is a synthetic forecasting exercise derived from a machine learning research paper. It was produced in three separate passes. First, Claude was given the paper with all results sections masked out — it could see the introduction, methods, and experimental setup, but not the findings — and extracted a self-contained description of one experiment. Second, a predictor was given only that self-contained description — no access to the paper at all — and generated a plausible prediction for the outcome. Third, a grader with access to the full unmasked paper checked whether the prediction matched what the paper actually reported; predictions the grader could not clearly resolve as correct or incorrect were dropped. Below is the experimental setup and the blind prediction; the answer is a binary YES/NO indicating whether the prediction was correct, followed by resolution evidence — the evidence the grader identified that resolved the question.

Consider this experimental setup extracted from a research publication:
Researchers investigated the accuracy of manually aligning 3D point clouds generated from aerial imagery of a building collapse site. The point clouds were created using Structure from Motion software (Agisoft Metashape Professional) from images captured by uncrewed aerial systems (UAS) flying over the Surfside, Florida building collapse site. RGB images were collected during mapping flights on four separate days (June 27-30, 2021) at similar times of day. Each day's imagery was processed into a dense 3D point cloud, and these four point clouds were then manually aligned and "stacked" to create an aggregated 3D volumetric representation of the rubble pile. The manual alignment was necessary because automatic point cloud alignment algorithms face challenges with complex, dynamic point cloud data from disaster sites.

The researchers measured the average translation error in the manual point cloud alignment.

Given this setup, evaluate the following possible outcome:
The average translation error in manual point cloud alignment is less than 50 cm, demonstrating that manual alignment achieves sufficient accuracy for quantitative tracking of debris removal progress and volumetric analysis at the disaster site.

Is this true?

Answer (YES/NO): NO